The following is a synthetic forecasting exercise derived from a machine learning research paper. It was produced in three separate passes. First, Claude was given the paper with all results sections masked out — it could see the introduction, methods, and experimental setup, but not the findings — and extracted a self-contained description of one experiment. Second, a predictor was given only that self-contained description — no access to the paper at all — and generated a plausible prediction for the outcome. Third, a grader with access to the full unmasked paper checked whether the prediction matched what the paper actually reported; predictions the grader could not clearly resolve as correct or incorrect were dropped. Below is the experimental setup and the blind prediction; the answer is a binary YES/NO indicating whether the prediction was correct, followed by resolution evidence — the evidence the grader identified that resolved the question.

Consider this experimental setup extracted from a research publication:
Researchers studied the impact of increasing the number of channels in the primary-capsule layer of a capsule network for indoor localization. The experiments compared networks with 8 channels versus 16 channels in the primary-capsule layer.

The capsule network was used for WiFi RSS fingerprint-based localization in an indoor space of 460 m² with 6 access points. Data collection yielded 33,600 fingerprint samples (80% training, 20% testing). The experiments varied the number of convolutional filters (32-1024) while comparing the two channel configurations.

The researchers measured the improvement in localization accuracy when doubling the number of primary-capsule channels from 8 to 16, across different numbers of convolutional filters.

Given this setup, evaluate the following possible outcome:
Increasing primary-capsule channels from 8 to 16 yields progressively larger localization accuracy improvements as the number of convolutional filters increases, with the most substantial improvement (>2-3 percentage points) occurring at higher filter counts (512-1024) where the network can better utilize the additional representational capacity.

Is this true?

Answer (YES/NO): NO